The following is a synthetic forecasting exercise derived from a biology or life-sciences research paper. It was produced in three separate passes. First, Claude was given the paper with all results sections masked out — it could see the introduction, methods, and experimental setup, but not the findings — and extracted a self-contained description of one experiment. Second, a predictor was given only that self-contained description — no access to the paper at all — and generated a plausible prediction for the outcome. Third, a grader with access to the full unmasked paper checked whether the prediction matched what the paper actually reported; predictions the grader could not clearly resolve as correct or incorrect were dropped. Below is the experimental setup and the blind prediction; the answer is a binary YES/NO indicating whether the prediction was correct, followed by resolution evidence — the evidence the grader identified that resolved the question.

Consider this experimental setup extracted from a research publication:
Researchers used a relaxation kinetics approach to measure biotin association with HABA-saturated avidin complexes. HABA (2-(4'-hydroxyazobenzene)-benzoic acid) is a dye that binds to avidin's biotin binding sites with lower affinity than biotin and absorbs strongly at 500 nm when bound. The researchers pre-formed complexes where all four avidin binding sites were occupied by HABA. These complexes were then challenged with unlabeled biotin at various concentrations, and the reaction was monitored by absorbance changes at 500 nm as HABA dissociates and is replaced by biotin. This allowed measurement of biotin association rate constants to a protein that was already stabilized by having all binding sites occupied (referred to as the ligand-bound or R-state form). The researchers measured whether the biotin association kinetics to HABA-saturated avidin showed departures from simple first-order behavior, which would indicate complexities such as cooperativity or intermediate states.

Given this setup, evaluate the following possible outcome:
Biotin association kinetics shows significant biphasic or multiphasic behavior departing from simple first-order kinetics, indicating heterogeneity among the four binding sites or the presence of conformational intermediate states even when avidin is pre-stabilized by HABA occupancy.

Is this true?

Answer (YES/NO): NO